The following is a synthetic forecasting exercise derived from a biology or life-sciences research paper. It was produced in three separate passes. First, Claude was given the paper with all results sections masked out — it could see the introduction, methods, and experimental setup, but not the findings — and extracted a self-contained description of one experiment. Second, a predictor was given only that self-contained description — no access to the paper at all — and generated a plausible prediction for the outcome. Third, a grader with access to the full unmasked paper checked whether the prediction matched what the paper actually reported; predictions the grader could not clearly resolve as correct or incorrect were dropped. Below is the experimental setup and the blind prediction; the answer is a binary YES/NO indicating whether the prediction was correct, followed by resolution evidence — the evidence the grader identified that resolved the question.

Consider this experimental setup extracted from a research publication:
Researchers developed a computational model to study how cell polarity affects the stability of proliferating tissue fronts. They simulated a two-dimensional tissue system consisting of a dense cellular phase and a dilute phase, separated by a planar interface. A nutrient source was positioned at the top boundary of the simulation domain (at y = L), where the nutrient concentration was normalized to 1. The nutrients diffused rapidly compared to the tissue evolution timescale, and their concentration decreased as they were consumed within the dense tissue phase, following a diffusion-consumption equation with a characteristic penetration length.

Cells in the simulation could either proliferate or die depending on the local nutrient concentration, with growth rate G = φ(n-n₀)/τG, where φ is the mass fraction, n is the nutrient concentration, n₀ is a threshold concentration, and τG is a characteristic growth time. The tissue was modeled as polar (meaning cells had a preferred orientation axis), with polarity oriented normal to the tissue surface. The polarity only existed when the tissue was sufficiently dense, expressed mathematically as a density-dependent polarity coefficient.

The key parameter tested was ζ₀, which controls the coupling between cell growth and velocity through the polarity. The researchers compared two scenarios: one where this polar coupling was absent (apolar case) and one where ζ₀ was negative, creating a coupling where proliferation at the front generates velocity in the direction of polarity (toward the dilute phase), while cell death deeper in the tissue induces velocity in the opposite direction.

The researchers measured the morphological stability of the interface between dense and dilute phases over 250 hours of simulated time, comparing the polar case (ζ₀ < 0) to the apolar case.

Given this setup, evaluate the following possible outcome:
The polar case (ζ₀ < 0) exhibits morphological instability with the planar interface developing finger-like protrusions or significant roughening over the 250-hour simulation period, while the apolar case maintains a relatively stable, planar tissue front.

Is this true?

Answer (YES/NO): YES